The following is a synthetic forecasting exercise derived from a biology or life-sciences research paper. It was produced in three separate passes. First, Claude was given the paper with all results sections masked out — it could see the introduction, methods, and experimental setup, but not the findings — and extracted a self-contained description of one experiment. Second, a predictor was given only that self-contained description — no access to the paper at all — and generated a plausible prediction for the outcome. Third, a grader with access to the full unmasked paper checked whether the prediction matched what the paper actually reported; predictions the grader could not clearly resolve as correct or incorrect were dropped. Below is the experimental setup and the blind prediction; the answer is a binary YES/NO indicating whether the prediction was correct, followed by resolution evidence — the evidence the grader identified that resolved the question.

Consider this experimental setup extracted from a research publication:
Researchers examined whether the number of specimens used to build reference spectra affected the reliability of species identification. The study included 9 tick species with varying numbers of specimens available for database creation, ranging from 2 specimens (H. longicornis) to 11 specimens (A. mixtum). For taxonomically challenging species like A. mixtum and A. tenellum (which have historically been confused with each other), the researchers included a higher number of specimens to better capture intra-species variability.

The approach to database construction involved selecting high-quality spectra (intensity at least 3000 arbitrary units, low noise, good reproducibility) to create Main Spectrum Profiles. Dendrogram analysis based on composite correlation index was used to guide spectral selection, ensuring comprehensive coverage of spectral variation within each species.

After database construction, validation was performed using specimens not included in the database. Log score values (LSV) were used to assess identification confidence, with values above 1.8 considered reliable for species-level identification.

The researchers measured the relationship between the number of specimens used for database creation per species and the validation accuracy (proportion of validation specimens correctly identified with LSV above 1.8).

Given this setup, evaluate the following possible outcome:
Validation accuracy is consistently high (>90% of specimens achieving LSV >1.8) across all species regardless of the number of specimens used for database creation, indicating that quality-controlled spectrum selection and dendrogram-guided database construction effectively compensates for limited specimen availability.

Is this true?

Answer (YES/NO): YES